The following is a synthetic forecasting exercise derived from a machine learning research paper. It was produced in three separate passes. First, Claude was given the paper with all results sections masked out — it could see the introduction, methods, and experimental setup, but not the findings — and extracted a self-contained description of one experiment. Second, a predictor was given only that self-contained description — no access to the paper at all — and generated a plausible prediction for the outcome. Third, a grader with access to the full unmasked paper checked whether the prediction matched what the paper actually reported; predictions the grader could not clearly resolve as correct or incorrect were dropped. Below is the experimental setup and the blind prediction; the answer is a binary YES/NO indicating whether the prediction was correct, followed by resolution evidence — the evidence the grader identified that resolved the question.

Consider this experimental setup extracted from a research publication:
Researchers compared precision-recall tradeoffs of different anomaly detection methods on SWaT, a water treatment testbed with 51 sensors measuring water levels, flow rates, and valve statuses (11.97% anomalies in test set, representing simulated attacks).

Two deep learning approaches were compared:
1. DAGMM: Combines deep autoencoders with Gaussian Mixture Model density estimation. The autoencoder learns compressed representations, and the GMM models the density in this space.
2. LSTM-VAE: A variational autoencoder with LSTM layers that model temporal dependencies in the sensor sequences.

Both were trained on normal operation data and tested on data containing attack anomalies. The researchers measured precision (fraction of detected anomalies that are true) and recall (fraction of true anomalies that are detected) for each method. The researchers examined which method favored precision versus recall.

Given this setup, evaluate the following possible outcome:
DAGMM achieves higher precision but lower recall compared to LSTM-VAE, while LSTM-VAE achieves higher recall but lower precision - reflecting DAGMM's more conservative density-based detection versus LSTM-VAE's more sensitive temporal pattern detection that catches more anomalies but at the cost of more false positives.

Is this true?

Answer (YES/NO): NO